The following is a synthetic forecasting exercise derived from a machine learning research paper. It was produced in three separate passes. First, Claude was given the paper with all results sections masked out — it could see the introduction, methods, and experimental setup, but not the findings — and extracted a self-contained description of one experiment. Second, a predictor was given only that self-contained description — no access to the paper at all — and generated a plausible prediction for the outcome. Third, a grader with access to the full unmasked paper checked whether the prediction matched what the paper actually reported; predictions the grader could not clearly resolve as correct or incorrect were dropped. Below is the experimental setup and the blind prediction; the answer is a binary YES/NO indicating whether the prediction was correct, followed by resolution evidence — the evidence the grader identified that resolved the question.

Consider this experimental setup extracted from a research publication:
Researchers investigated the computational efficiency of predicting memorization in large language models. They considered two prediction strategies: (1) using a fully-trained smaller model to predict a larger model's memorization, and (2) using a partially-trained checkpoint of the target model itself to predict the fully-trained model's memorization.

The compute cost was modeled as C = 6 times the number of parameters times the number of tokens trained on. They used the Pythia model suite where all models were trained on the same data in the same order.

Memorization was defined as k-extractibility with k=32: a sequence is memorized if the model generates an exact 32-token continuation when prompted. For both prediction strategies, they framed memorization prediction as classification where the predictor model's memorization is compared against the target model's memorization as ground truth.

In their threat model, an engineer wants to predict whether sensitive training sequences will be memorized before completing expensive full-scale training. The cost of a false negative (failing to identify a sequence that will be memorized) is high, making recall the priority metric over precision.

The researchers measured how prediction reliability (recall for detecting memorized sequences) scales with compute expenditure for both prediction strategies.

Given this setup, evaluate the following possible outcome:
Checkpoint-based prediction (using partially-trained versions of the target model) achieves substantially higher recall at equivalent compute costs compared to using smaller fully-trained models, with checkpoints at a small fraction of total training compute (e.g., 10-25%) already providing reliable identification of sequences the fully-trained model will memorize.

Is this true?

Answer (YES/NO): NO